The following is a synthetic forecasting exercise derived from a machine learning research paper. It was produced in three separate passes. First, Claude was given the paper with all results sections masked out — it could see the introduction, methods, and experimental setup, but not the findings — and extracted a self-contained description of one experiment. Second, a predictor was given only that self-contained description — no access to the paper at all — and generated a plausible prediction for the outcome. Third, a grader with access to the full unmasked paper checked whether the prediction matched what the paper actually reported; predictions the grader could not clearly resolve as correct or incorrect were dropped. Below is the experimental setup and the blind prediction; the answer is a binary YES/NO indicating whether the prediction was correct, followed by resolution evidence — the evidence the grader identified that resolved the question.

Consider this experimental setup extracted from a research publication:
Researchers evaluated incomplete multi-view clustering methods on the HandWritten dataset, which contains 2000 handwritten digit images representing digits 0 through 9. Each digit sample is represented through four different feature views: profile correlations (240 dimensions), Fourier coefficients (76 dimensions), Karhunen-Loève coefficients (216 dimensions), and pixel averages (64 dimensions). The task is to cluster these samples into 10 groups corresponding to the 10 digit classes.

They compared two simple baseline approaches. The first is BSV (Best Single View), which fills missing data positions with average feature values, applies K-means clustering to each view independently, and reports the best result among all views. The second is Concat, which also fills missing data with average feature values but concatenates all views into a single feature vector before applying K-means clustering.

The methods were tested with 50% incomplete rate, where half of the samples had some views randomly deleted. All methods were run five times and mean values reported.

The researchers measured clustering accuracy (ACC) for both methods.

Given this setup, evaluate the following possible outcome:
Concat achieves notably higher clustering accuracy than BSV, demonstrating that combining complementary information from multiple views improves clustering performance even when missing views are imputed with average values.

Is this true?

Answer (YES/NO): YES